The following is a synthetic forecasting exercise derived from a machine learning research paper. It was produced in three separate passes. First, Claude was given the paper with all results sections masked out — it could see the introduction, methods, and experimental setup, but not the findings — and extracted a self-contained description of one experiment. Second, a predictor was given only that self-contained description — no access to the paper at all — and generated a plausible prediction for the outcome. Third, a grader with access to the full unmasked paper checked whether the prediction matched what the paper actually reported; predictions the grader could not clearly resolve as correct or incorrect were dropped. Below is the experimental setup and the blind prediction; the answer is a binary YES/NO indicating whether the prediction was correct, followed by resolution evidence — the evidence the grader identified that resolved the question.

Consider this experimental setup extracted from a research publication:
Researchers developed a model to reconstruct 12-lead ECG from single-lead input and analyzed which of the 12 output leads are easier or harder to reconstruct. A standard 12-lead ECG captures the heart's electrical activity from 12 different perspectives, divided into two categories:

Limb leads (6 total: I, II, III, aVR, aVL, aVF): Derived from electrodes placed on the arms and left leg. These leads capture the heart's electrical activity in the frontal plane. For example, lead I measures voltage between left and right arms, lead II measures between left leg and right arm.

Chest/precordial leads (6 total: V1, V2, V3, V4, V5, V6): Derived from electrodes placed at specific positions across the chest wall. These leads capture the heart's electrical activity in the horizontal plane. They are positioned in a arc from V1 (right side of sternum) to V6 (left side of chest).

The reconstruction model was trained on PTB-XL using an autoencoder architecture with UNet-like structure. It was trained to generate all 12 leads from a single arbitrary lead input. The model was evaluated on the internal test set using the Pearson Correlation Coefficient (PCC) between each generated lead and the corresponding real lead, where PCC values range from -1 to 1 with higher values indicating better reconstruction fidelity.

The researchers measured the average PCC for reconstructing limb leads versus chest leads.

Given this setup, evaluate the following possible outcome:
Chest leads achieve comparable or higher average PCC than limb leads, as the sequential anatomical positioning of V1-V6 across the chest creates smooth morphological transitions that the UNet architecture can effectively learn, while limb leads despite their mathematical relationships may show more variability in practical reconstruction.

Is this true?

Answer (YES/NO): YES